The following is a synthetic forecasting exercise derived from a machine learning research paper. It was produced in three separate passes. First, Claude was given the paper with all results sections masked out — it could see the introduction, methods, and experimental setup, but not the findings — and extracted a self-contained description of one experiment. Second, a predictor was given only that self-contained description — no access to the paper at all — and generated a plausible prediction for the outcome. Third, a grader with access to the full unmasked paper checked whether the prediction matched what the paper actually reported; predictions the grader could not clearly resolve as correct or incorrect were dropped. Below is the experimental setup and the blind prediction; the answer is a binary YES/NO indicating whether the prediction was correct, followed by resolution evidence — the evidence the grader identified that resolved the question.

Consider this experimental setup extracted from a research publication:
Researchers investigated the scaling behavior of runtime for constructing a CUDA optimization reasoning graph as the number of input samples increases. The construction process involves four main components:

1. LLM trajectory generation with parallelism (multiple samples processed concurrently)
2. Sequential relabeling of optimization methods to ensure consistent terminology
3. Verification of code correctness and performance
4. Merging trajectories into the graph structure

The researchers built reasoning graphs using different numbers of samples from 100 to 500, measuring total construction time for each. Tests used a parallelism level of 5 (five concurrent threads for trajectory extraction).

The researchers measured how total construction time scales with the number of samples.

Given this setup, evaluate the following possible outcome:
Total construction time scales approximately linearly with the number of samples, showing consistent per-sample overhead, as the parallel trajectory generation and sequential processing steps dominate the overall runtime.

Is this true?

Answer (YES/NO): YES